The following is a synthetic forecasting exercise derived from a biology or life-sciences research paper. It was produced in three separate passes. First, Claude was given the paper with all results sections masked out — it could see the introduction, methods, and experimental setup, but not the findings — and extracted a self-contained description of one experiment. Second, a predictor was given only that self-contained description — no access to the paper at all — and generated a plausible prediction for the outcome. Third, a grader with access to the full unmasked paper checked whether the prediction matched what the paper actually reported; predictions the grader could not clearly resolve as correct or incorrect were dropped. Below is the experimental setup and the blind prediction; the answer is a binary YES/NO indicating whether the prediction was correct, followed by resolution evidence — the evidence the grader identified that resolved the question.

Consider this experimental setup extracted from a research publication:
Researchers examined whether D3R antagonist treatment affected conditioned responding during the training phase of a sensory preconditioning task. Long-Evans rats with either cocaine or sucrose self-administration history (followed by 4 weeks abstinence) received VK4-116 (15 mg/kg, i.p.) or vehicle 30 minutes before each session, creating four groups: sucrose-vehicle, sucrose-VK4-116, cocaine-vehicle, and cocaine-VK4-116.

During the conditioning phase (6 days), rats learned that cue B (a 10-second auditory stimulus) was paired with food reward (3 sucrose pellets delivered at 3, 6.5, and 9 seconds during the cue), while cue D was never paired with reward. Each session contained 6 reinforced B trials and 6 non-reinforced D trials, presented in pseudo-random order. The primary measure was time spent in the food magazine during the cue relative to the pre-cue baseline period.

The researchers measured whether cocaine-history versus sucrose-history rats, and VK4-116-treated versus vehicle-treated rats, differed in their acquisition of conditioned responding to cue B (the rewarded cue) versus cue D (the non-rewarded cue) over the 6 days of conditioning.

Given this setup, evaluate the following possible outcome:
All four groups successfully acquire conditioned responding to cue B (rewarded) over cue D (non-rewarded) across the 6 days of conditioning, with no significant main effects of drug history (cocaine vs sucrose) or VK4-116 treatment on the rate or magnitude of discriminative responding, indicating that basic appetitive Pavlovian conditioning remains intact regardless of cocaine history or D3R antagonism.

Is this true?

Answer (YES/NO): NO